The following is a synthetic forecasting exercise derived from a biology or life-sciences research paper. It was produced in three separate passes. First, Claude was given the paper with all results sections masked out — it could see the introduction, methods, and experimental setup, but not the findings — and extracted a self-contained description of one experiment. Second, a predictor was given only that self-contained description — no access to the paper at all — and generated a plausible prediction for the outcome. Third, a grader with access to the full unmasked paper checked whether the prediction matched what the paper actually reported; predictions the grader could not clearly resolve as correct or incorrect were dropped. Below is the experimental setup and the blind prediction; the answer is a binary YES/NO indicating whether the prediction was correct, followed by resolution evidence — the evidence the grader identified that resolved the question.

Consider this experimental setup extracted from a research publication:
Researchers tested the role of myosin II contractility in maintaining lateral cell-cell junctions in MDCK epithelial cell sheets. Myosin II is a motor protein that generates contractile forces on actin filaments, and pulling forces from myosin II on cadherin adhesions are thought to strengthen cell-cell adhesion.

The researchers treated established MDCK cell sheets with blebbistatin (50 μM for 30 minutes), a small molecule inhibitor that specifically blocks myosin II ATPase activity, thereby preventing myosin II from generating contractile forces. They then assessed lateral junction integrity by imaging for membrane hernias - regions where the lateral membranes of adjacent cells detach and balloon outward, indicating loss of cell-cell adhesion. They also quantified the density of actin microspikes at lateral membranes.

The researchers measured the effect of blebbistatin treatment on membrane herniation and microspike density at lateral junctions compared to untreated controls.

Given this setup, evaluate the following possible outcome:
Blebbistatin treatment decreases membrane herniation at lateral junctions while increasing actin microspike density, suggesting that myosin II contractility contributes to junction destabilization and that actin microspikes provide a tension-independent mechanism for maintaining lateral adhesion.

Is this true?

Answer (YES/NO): YES